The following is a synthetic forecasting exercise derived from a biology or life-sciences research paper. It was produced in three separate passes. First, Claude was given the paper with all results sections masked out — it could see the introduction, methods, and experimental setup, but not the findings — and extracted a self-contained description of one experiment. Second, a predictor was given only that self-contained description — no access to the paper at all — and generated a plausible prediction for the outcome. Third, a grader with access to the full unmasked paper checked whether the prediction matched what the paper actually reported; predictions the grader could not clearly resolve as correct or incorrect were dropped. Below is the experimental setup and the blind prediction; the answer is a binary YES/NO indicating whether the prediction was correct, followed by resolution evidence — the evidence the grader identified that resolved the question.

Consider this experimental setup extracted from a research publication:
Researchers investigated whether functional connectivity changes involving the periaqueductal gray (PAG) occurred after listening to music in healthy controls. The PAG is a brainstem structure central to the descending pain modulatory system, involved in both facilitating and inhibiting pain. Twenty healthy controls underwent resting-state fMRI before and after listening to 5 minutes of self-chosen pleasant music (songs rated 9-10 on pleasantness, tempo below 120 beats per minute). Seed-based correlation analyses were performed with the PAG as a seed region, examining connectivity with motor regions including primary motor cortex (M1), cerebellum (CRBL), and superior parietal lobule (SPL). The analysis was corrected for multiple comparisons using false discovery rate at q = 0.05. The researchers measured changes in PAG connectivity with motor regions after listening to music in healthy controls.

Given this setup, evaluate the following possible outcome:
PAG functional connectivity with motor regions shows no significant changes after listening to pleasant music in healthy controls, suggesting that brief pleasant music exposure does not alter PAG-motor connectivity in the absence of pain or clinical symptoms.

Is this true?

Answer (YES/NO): NO